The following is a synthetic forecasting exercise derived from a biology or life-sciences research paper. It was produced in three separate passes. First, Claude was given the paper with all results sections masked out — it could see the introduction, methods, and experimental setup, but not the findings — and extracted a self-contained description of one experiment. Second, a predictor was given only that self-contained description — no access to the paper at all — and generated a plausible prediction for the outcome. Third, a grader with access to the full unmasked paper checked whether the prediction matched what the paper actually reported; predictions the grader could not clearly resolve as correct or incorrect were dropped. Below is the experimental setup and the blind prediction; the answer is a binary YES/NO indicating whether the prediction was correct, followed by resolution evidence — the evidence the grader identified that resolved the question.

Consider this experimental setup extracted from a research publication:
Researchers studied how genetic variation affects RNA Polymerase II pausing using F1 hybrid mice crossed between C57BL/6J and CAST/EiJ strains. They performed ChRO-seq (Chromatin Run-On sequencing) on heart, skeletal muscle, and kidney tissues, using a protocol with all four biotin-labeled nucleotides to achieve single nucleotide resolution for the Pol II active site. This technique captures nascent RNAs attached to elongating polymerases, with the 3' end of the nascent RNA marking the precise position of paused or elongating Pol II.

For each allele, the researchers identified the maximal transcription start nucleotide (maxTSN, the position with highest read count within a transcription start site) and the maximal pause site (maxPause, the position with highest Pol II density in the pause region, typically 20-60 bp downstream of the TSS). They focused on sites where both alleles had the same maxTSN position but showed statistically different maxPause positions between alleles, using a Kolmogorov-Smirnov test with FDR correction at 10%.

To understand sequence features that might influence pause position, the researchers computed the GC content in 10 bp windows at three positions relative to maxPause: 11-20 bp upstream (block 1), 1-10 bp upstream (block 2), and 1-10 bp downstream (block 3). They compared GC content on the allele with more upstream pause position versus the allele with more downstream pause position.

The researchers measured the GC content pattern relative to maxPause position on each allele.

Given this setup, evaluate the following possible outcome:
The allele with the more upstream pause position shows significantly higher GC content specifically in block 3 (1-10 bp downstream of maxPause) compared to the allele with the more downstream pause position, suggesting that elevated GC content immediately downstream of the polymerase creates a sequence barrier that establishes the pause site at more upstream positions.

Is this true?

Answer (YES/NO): NO